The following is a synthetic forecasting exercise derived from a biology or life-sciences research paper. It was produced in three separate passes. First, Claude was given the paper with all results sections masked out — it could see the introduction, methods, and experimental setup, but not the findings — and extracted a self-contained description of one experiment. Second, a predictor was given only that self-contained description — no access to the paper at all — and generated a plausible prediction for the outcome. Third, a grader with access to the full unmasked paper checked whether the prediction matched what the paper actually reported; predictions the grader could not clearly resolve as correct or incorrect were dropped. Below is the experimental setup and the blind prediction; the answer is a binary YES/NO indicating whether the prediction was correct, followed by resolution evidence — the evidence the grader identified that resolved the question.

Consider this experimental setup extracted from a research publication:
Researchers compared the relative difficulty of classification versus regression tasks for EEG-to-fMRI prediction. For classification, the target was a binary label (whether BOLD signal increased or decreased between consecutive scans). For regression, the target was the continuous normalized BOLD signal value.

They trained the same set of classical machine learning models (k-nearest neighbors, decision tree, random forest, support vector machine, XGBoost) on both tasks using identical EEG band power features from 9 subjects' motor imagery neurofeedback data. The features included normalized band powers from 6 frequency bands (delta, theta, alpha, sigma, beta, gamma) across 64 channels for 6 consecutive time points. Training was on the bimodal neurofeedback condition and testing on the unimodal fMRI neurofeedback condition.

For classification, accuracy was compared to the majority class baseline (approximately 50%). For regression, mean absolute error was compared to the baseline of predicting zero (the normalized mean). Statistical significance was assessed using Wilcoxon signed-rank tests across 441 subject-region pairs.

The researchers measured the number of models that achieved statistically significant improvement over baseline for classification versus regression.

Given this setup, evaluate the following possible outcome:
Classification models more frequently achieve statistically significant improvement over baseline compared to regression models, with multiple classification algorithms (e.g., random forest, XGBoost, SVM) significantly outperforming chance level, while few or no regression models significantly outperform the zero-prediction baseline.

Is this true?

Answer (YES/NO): YES